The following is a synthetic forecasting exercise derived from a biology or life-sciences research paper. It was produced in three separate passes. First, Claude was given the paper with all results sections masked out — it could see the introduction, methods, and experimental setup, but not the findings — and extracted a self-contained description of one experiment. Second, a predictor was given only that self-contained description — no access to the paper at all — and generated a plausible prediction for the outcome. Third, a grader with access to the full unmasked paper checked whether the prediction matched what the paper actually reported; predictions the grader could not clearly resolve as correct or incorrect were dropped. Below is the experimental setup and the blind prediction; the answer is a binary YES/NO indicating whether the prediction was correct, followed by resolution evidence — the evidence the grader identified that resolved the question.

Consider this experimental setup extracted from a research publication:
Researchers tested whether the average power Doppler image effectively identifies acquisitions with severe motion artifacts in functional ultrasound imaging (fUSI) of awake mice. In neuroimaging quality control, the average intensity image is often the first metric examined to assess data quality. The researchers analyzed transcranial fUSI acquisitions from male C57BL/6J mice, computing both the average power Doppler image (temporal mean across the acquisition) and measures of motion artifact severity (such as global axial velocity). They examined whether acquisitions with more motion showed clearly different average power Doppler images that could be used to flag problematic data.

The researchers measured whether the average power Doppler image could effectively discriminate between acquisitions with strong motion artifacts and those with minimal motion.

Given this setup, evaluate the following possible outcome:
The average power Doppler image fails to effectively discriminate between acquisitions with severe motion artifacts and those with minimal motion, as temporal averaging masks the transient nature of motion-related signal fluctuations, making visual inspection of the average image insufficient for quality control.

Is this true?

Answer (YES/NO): YES